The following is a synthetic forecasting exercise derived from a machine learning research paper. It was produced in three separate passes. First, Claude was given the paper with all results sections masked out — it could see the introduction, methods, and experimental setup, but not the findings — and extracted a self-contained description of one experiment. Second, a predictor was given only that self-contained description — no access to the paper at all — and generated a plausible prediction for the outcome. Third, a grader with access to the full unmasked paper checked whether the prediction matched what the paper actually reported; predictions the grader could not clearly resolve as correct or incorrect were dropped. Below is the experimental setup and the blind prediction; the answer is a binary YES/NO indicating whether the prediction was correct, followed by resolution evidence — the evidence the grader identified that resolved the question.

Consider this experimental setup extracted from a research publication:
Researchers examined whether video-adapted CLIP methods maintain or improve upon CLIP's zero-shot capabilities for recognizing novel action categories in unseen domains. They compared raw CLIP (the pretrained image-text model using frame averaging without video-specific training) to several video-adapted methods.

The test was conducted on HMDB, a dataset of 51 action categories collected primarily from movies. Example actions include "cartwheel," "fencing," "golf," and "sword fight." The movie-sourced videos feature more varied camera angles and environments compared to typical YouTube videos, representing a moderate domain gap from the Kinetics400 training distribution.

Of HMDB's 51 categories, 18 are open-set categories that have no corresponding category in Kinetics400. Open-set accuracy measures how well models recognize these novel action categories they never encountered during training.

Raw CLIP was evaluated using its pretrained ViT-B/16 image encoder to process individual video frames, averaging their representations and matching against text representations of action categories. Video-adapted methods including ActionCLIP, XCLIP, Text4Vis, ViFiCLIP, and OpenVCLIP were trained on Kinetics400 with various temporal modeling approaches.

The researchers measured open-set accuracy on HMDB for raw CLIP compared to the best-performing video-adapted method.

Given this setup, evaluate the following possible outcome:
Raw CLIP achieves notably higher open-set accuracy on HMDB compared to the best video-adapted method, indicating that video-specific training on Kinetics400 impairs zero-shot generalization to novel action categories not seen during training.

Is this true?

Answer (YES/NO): NO